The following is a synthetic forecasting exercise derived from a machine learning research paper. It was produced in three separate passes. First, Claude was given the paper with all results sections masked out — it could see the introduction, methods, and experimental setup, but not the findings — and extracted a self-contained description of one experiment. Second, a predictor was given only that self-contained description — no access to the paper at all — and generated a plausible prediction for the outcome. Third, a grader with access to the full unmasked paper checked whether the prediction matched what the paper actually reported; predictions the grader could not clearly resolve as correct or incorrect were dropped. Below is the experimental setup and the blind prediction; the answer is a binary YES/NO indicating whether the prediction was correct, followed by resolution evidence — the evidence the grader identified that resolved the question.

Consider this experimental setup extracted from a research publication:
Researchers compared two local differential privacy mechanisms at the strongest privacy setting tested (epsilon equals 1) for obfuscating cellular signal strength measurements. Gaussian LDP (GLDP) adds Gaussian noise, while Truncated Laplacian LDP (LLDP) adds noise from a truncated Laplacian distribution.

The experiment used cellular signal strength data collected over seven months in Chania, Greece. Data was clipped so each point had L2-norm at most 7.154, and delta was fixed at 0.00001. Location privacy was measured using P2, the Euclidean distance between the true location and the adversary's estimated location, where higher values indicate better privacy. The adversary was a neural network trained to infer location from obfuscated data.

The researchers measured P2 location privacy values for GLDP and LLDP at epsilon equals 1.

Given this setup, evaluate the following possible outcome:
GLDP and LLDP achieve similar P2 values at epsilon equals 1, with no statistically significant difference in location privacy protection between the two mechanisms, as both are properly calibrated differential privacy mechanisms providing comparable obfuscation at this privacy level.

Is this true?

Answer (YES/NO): YES